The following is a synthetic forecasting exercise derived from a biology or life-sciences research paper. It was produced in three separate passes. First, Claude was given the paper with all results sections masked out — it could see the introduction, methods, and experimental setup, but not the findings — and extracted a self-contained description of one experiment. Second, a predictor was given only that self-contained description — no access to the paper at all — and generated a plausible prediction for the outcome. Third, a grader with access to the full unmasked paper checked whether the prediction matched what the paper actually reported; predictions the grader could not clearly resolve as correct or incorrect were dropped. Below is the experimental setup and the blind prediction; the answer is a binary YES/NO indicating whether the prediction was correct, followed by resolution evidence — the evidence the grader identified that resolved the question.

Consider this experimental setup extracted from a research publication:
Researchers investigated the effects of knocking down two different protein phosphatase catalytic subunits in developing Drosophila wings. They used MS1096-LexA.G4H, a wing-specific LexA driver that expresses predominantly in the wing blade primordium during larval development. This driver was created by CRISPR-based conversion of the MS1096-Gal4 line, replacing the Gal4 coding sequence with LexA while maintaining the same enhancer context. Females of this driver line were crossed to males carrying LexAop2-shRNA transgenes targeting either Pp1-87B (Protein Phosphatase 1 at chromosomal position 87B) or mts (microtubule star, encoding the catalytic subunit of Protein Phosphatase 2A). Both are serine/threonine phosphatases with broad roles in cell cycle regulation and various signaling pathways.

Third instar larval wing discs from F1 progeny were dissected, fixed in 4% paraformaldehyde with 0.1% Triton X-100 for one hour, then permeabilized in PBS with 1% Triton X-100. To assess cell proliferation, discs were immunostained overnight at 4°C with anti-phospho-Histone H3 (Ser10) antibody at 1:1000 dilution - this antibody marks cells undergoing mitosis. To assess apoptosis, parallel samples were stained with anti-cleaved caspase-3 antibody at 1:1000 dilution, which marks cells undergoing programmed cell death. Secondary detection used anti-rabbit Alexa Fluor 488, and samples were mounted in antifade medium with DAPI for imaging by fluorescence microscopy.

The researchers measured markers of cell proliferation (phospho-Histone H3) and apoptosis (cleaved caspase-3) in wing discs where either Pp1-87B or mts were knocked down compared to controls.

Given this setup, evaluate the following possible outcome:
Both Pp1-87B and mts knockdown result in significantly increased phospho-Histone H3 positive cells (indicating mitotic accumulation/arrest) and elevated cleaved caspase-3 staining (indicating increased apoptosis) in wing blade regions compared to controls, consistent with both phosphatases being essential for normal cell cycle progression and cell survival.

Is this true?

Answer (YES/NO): NO